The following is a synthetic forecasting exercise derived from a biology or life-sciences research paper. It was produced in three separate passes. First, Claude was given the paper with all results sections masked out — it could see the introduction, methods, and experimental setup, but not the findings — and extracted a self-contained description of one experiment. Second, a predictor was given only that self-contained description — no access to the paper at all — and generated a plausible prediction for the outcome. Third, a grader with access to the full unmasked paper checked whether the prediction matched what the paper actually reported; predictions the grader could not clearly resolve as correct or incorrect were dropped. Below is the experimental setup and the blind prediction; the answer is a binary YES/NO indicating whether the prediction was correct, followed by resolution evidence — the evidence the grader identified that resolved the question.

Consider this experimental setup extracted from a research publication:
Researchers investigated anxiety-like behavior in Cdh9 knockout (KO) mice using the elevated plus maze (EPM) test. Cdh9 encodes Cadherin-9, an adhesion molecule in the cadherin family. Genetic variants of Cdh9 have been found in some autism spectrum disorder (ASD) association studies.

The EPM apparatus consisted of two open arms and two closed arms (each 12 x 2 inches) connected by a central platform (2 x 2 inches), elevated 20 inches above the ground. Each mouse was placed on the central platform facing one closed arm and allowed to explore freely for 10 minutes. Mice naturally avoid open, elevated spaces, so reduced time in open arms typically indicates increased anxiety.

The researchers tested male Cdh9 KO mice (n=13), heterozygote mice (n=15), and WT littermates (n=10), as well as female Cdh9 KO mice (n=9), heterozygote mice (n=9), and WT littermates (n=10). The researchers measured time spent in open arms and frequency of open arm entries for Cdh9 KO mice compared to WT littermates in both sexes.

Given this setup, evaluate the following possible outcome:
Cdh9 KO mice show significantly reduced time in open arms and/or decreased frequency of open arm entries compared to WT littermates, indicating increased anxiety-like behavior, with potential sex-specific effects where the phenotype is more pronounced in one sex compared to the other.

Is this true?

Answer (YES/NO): NO